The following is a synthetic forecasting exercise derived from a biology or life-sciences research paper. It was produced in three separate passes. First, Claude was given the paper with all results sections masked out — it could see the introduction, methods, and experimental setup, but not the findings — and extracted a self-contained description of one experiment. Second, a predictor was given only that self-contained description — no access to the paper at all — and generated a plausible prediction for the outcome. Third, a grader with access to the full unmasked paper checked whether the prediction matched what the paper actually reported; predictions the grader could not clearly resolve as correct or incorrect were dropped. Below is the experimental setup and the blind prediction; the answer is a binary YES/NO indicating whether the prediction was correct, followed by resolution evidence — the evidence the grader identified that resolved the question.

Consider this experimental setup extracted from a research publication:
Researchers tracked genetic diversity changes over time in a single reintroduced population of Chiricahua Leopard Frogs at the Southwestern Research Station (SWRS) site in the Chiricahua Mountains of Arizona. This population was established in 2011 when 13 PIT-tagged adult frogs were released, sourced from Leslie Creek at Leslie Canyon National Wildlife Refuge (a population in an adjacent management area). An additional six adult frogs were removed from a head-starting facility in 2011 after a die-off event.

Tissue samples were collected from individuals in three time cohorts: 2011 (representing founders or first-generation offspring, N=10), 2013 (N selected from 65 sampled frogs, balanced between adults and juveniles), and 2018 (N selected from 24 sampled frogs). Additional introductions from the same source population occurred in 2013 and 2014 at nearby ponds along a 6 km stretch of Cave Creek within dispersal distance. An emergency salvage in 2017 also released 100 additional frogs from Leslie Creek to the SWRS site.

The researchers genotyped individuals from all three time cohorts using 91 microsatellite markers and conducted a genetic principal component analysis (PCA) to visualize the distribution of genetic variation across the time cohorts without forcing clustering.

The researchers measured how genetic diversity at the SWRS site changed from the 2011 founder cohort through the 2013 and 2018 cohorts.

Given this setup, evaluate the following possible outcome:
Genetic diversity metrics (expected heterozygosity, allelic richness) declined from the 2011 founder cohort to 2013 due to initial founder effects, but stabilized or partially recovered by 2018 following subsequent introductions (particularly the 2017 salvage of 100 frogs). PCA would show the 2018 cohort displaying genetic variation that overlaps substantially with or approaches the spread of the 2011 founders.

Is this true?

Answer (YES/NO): NO